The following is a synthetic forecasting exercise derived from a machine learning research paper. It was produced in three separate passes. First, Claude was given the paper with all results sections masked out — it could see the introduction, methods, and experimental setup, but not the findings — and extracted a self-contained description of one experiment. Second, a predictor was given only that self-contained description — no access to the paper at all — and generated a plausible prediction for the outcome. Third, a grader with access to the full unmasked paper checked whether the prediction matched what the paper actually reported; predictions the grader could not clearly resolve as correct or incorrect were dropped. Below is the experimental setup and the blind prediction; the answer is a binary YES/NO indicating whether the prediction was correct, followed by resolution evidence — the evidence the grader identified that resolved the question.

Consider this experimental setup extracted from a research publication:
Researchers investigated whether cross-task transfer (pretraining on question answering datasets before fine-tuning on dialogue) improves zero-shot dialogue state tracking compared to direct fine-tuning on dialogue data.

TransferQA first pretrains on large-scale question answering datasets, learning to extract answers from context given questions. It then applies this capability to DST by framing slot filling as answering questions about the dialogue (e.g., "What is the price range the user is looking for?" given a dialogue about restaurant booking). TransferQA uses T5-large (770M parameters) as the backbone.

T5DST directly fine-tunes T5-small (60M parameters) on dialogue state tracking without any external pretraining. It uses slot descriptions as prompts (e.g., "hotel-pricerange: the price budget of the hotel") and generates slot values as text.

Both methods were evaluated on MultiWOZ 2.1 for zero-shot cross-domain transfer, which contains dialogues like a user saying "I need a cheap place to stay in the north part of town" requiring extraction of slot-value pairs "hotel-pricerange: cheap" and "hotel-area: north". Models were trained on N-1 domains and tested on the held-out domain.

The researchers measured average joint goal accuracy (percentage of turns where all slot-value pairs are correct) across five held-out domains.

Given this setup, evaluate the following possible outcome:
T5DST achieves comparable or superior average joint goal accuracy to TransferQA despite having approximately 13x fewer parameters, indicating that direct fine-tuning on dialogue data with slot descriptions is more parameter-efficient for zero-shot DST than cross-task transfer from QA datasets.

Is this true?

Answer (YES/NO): YES